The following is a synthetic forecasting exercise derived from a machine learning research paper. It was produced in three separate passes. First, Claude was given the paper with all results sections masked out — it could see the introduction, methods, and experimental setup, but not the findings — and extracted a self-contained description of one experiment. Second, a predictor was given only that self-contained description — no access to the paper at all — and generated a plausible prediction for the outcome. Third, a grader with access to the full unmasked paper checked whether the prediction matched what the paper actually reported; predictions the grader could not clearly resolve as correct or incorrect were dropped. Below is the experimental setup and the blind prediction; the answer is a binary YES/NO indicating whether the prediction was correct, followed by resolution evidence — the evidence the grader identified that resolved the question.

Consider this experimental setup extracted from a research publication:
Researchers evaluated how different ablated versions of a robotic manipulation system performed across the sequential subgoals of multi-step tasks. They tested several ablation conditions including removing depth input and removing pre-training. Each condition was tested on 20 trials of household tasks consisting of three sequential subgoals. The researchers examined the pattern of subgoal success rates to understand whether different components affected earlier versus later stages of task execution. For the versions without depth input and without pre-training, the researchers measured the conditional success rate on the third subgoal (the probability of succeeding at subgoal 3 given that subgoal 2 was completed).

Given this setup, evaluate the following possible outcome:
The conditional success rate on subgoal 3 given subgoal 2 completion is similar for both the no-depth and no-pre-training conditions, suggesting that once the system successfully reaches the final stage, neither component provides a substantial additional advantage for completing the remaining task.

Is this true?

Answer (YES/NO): YES